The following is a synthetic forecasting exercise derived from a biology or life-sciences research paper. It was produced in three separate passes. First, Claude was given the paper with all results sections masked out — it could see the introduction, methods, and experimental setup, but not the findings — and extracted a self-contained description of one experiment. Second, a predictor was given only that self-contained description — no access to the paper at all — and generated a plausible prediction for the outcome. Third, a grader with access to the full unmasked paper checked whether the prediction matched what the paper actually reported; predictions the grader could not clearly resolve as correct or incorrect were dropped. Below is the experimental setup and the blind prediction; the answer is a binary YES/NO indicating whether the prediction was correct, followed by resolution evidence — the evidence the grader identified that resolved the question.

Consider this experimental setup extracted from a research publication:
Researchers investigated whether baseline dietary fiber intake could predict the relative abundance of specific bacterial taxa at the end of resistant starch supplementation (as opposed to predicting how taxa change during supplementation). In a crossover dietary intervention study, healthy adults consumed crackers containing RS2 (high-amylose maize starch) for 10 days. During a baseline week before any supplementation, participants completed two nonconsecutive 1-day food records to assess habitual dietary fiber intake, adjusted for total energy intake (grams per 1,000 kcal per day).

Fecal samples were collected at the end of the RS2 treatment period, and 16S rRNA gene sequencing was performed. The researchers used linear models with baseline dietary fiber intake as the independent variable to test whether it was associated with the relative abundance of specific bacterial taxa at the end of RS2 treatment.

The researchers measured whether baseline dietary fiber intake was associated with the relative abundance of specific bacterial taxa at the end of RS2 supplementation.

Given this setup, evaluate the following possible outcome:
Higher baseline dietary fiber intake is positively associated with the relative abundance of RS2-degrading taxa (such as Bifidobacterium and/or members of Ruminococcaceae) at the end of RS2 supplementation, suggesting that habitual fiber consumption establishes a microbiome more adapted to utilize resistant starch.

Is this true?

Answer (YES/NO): NO